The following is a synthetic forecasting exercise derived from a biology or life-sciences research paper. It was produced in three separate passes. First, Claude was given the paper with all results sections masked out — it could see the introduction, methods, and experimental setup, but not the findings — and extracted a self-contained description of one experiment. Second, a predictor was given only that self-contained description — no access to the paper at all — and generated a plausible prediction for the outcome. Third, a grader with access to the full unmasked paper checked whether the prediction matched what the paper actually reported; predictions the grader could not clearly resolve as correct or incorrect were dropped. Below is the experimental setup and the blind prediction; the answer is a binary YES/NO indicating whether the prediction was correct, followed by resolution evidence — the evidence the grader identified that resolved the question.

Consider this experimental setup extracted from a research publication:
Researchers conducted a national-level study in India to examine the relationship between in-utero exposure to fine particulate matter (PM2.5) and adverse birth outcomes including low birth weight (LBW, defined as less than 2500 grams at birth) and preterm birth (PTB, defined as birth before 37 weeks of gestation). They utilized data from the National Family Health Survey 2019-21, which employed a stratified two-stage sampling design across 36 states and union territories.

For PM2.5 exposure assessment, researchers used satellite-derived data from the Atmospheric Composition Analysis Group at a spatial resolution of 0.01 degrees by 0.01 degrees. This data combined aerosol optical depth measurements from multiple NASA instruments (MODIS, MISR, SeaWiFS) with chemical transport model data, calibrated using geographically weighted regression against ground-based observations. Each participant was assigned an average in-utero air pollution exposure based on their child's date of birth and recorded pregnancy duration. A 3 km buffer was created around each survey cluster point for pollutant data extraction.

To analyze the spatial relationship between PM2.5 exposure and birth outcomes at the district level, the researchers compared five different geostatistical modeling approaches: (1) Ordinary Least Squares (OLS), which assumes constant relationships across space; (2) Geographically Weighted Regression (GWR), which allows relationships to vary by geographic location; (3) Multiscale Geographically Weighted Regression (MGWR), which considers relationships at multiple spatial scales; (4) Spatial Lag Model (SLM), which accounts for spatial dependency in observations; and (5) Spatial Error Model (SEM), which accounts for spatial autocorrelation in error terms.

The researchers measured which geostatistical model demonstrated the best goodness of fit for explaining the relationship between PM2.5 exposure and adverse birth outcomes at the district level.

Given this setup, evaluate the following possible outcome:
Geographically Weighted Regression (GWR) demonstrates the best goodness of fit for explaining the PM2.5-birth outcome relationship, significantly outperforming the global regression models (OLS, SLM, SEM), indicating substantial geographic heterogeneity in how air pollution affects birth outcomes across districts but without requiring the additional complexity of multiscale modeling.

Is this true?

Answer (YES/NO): NO